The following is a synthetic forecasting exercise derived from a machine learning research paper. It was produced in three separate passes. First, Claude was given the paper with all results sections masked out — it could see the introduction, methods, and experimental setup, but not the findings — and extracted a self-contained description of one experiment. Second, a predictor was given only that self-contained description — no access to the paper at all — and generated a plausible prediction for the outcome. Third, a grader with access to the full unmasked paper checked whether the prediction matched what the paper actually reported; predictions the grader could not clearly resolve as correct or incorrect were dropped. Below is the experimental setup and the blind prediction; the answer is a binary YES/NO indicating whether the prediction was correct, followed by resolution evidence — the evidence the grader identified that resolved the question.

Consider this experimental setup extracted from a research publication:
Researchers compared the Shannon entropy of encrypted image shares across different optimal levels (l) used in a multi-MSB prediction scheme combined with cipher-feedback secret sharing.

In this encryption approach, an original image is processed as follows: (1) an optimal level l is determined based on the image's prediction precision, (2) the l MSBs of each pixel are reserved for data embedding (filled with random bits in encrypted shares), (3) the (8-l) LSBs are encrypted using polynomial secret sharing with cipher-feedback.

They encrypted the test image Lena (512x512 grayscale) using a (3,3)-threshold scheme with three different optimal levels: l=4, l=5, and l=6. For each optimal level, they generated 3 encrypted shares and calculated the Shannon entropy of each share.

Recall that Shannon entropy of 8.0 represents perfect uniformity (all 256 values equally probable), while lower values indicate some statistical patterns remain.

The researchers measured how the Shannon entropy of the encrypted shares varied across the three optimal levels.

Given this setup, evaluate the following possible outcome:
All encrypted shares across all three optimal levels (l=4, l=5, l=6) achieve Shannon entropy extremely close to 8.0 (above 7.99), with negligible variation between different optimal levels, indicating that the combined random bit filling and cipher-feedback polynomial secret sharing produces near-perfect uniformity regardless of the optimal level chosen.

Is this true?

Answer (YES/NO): NO